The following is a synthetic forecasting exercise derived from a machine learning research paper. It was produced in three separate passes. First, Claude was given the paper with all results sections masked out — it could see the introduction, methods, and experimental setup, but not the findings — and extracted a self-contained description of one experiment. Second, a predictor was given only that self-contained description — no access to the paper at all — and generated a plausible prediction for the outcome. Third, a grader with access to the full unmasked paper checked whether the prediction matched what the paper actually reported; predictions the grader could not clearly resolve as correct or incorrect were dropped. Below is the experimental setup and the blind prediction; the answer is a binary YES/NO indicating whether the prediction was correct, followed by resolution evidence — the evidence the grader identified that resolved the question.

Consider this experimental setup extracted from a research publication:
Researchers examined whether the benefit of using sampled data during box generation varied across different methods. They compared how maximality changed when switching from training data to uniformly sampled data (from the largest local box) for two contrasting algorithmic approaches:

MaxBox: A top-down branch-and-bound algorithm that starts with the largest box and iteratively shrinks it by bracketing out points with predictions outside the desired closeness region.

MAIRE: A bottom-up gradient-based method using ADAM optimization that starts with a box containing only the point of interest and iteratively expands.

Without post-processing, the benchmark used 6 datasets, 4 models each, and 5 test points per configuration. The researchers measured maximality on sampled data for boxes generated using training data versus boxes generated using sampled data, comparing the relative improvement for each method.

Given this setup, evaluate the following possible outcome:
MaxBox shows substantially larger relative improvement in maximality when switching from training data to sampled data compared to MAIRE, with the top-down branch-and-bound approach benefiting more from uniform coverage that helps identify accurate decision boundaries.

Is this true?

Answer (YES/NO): YES